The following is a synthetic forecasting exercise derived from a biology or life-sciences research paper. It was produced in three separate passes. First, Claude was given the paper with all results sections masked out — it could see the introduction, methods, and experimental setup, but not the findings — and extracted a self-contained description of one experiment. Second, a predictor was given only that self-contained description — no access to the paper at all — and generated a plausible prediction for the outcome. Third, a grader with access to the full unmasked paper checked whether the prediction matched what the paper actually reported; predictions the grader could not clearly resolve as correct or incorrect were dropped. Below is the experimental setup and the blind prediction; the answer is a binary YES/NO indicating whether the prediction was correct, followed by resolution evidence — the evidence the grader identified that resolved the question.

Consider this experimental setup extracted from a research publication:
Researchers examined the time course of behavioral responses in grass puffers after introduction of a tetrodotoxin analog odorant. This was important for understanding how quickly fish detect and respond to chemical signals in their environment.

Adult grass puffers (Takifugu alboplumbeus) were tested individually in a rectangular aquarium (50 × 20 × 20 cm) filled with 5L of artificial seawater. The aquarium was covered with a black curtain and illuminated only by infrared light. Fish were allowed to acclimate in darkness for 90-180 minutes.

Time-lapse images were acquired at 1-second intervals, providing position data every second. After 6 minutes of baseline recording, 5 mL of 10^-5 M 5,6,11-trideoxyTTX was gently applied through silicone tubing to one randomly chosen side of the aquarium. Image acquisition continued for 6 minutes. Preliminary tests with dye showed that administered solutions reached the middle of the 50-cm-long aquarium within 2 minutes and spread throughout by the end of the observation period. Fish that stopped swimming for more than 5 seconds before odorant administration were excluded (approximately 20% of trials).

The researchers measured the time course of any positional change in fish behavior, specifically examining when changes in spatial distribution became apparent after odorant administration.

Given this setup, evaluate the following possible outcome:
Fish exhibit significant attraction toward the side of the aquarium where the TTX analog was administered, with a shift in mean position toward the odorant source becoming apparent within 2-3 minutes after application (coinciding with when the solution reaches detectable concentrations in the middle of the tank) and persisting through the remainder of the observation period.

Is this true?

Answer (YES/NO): YES